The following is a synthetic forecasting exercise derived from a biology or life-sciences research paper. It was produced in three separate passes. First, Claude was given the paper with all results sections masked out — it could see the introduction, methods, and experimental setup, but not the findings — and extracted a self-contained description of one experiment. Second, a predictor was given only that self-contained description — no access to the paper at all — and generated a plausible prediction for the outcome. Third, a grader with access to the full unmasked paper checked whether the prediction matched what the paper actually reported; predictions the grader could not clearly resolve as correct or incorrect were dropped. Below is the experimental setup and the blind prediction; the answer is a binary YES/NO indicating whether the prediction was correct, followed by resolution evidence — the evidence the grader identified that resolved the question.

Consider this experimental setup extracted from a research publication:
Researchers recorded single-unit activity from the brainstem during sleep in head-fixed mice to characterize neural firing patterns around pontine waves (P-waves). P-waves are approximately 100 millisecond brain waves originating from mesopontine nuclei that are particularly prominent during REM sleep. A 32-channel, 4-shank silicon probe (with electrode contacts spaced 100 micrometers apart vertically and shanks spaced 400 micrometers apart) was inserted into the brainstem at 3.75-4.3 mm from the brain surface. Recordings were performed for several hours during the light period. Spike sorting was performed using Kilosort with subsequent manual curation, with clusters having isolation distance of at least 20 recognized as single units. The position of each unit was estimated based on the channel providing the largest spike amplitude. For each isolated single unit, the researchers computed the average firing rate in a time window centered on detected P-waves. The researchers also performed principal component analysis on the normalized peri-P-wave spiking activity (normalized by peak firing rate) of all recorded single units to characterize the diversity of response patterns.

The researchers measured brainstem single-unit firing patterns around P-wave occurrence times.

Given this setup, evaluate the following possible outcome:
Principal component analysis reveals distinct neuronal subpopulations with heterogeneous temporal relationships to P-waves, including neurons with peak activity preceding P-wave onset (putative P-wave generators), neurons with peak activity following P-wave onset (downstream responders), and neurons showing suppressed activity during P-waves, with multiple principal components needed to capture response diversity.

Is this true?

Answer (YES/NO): NO